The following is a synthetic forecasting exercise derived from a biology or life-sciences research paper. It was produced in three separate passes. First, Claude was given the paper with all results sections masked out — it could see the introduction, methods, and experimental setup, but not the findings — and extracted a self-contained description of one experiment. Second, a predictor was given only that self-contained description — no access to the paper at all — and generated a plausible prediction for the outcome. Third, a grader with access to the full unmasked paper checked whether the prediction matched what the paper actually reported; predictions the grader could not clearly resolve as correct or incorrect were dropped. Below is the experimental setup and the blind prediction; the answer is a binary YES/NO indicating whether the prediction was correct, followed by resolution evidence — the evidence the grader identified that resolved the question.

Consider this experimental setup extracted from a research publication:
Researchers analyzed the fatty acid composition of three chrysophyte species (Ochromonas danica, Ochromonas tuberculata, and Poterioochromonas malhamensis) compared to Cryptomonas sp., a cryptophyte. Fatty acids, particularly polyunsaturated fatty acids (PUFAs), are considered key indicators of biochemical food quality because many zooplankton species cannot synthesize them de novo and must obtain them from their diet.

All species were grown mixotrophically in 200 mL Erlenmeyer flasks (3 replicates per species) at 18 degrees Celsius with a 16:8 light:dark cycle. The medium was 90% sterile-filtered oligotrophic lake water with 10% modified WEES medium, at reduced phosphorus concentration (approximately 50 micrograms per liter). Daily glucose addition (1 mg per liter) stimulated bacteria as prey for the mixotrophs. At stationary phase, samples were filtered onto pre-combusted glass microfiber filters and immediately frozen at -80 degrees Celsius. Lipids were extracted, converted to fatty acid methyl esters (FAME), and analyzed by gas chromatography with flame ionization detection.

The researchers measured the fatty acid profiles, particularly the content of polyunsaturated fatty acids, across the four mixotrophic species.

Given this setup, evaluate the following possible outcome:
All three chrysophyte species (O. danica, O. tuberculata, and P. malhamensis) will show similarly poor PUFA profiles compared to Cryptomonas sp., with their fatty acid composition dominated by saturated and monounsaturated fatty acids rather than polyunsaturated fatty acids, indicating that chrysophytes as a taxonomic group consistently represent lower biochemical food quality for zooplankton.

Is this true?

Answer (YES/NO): NO